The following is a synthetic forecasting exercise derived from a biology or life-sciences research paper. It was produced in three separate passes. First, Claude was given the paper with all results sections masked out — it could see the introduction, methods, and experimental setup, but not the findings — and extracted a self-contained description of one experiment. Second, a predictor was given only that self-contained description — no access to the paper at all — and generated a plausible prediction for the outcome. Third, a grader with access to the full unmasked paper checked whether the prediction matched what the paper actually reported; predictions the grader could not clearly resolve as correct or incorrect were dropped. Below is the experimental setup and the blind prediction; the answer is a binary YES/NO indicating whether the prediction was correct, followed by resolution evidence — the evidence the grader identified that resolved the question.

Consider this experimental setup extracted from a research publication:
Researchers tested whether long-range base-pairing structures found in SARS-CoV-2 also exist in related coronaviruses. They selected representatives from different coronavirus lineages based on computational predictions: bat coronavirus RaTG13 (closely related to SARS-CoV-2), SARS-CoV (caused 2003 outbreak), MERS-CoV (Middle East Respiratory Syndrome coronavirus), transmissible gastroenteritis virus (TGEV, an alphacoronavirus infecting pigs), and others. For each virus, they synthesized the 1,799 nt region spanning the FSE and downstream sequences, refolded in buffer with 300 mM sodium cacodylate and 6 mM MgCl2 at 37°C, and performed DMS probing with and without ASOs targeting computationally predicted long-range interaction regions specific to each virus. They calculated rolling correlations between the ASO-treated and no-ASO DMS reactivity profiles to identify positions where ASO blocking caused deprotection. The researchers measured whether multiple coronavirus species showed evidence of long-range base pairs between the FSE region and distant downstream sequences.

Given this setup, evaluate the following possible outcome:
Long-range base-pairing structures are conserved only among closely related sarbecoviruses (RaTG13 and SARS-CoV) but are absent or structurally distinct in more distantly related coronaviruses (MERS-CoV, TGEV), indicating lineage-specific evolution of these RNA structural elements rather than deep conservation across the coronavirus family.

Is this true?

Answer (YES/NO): NO